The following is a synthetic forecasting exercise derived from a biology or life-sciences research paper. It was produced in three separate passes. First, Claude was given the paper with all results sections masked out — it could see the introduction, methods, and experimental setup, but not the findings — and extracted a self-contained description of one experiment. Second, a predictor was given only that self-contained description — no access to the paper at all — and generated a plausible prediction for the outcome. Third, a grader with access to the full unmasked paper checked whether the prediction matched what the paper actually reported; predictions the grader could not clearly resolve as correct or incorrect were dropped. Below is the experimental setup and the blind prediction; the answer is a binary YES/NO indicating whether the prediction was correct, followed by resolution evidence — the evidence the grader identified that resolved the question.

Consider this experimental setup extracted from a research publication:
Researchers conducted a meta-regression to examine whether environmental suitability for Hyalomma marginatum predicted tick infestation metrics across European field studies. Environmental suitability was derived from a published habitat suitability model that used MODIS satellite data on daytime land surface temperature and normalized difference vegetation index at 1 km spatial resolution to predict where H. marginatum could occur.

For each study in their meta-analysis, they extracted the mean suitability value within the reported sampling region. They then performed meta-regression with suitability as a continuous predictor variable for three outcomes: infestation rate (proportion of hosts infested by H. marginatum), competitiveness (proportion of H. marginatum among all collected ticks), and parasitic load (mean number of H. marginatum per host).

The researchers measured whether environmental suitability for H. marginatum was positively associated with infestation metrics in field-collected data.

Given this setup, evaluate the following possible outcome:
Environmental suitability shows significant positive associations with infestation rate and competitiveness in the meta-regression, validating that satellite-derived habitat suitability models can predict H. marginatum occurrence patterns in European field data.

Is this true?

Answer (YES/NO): NO